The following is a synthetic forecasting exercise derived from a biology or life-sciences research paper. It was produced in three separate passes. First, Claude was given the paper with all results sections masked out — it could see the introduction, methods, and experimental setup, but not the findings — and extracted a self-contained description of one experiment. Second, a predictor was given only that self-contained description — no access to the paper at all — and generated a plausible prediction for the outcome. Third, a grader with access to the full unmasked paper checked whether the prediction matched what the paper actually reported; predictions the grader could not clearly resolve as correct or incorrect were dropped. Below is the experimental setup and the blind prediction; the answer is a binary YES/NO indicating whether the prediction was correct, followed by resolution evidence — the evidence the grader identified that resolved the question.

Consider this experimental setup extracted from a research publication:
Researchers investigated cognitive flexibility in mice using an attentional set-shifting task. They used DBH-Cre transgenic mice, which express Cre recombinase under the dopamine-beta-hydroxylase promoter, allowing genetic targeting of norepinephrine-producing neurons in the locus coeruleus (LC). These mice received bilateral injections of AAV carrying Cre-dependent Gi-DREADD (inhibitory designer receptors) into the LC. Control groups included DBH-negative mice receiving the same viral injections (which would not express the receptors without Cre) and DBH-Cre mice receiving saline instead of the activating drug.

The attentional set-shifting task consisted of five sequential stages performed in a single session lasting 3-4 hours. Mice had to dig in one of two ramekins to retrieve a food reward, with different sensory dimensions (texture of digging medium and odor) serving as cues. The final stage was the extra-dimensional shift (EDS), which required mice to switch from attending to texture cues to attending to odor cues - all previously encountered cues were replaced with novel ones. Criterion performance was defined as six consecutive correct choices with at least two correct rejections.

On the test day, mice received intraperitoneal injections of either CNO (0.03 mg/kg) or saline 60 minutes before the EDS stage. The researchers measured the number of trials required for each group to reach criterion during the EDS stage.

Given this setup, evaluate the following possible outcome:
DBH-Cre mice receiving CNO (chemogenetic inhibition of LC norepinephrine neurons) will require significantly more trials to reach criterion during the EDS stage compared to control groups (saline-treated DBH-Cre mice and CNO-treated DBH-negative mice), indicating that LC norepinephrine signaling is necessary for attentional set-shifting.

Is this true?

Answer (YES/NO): YES